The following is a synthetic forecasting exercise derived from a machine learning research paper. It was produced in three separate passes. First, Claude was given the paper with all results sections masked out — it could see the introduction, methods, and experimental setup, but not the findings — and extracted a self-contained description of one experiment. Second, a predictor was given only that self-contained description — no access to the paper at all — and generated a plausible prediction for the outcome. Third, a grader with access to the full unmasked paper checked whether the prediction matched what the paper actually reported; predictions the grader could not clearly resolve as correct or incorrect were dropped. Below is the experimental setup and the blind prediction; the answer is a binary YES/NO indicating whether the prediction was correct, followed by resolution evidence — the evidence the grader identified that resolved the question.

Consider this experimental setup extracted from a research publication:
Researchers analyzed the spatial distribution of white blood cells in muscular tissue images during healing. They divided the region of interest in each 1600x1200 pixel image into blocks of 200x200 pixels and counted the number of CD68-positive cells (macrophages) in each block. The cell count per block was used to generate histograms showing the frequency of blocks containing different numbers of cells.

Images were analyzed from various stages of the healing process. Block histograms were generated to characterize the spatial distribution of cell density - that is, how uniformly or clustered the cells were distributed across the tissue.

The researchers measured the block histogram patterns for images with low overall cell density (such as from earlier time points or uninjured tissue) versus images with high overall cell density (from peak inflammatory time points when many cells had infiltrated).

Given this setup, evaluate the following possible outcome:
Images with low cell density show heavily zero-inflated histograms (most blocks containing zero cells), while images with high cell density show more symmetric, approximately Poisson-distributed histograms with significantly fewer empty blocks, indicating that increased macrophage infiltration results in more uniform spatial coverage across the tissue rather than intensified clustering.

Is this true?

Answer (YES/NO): NO